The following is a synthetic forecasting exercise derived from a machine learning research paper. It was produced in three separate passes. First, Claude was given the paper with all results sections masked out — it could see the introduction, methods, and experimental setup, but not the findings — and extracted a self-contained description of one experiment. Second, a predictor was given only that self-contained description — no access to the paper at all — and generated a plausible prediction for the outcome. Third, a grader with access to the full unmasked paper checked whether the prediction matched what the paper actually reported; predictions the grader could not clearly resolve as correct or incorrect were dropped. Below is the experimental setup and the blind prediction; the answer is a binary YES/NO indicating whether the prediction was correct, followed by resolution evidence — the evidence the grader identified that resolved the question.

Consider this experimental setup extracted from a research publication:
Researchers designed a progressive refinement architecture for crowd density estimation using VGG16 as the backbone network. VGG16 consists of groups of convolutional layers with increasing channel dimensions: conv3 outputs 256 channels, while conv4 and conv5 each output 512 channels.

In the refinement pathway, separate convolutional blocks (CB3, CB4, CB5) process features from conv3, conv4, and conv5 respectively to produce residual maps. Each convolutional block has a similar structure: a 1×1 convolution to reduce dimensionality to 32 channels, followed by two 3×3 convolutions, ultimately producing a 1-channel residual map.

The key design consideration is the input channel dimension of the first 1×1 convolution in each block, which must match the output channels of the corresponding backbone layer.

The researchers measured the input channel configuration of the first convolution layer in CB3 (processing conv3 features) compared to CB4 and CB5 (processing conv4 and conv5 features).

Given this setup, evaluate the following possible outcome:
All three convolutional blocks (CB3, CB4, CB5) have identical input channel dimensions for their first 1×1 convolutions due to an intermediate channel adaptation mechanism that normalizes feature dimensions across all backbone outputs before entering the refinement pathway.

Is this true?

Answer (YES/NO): NO